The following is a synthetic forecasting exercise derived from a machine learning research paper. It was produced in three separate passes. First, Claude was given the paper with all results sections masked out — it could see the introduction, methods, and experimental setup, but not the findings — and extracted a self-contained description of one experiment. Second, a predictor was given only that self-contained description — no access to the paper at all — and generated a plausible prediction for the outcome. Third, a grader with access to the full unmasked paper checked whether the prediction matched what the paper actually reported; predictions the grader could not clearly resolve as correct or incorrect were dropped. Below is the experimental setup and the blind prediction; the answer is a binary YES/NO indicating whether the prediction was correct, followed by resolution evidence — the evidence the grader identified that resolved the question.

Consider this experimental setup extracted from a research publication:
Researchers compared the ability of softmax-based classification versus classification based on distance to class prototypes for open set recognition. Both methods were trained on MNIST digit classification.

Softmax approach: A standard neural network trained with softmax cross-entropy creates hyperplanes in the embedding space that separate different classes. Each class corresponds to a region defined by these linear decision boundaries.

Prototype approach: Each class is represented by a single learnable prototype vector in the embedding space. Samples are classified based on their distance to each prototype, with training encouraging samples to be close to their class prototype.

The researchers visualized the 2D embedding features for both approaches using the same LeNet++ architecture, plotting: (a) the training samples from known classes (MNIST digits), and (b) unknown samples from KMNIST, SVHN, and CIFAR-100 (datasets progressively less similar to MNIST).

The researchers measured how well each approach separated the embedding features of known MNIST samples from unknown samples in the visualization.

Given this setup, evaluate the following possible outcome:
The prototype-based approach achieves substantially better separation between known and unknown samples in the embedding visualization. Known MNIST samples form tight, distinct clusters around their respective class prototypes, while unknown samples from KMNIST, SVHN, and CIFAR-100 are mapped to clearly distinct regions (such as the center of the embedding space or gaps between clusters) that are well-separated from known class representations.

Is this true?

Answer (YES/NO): NO